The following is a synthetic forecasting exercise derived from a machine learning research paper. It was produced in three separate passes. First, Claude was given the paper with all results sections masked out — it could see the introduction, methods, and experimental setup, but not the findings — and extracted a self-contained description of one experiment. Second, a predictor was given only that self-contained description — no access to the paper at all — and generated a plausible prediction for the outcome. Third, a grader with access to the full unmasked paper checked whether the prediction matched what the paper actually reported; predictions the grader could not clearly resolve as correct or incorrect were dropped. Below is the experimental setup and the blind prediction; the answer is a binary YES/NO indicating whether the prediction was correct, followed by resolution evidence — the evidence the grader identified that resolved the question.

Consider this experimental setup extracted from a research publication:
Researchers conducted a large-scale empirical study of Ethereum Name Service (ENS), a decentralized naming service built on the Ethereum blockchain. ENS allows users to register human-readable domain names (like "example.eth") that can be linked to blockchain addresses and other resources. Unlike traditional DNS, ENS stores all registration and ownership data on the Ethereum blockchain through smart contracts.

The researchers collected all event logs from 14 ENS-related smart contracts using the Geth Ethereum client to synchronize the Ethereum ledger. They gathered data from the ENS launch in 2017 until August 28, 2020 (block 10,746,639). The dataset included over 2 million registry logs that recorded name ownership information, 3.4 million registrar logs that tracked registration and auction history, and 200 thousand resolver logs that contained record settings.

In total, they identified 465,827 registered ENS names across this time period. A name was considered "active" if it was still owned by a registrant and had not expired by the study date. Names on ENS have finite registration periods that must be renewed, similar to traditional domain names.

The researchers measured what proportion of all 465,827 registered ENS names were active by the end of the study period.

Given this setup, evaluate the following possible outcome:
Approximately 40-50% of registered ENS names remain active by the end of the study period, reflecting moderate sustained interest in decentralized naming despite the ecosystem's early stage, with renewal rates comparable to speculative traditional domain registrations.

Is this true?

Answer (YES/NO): NO